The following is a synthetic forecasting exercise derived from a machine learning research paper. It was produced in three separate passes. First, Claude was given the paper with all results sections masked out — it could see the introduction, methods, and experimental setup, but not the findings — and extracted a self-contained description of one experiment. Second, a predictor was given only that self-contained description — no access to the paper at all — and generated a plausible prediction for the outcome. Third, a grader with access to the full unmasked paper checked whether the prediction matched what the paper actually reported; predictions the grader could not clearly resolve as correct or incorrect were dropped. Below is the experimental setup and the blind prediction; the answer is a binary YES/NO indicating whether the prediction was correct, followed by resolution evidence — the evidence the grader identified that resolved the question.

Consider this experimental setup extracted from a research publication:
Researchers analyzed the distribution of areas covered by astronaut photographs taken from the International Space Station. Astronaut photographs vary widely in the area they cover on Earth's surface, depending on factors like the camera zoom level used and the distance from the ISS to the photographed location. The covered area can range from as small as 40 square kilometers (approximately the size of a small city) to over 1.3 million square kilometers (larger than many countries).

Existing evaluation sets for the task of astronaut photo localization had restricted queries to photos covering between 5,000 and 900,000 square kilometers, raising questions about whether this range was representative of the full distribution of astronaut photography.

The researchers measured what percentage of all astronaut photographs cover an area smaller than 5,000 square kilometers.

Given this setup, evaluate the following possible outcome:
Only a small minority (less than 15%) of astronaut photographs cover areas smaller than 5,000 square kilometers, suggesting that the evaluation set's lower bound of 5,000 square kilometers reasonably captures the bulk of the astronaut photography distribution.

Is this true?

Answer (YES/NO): NO